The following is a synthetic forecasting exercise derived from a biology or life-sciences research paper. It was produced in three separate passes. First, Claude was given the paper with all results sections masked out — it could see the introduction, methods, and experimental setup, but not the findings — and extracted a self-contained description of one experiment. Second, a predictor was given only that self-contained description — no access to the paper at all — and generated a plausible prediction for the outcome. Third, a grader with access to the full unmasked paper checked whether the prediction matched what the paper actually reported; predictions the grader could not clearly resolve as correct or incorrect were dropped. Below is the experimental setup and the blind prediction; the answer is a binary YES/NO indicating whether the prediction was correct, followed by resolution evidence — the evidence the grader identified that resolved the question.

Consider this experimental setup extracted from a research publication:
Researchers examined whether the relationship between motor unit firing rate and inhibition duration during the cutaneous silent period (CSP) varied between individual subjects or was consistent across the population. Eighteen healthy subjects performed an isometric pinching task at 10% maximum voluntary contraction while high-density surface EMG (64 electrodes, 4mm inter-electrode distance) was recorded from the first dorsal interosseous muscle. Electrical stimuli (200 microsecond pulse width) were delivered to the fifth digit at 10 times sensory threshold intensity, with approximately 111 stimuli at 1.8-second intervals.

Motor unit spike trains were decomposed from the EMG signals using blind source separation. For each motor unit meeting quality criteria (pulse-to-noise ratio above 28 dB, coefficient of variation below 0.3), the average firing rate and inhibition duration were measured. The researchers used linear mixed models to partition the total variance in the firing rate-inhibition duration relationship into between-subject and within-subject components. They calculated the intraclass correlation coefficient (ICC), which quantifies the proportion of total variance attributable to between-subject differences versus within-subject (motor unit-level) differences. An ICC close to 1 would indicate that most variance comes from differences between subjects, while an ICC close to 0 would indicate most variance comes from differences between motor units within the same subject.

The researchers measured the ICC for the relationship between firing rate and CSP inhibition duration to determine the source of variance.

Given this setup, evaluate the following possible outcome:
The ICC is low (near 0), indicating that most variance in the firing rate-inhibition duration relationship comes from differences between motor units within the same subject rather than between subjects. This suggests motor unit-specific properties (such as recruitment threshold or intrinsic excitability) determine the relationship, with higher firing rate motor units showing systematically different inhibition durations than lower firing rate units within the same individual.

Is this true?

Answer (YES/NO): NO